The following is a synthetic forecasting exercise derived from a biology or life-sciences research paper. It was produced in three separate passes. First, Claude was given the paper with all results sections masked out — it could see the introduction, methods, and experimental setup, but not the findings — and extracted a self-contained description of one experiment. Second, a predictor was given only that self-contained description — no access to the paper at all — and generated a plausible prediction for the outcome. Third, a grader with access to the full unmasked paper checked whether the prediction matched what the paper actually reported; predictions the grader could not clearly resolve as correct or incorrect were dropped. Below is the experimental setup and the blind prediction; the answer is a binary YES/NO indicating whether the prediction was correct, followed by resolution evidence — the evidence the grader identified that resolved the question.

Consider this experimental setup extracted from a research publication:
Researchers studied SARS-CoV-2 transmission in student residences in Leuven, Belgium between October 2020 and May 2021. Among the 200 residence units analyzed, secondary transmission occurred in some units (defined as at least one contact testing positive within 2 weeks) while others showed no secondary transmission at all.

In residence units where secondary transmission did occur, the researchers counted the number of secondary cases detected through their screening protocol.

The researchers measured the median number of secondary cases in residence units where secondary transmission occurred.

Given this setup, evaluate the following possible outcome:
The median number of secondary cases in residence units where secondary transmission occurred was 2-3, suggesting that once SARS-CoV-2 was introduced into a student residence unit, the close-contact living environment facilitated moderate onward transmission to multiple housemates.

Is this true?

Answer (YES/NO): YES